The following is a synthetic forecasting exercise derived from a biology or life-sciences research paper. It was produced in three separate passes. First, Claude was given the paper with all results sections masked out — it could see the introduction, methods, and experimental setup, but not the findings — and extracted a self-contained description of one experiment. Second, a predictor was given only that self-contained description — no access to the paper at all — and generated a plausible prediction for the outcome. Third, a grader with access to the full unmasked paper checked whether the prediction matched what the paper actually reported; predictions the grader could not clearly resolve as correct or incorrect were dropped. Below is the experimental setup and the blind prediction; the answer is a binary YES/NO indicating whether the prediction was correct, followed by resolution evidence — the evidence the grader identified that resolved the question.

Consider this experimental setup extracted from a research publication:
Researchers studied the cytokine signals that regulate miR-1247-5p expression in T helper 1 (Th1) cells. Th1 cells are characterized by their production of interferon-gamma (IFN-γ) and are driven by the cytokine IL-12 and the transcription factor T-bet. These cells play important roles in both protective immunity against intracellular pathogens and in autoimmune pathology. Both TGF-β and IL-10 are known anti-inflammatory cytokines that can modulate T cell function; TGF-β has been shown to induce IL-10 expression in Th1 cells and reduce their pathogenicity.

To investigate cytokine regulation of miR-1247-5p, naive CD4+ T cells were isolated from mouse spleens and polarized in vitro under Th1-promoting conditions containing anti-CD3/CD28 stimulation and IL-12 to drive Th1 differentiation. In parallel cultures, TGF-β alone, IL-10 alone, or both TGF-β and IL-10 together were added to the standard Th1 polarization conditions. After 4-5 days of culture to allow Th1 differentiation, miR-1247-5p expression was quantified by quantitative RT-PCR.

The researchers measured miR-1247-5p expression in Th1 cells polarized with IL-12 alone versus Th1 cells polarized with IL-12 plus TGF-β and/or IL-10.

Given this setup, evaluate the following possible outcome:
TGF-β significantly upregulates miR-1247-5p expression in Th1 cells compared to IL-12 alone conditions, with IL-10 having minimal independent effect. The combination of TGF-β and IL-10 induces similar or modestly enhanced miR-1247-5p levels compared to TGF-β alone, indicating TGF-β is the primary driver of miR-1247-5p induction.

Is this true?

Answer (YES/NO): NO